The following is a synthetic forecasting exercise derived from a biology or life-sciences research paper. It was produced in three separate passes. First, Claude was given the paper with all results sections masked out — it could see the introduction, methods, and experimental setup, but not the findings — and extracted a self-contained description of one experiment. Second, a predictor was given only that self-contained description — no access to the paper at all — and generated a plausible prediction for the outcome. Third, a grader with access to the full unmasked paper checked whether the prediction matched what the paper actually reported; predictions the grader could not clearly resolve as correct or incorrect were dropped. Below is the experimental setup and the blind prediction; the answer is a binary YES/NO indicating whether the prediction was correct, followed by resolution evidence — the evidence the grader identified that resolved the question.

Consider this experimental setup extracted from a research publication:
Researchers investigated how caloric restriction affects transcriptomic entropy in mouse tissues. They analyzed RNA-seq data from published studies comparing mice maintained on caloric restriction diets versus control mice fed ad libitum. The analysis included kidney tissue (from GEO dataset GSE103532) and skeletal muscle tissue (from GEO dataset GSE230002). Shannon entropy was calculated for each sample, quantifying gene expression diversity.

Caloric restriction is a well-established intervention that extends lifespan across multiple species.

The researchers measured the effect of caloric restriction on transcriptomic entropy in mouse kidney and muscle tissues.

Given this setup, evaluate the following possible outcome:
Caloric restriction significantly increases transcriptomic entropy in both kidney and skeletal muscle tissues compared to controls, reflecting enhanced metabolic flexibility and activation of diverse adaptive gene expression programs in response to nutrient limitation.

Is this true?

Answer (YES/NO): NO